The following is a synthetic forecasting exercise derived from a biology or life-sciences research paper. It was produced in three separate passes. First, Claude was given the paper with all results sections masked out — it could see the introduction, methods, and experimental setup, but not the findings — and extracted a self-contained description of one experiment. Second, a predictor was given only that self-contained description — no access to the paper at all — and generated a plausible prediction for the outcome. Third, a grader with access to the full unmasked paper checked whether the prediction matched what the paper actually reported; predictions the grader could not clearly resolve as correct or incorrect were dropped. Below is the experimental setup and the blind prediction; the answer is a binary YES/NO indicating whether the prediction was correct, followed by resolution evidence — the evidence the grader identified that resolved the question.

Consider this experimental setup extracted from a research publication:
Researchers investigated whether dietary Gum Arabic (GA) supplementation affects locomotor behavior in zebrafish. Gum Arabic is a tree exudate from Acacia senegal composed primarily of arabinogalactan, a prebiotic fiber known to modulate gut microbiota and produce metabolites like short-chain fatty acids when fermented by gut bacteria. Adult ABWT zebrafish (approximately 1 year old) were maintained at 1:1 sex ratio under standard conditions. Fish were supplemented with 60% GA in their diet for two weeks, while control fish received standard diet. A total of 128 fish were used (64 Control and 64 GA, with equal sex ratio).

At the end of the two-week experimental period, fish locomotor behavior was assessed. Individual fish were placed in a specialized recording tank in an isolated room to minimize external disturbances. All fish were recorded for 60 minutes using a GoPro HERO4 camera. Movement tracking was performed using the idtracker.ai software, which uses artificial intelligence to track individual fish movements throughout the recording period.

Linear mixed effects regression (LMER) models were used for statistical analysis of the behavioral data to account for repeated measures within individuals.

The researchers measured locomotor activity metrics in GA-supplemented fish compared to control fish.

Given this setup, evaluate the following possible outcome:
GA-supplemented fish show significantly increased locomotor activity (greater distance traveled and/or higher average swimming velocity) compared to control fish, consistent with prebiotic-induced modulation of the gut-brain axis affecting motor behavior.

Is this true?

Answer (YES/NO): NO